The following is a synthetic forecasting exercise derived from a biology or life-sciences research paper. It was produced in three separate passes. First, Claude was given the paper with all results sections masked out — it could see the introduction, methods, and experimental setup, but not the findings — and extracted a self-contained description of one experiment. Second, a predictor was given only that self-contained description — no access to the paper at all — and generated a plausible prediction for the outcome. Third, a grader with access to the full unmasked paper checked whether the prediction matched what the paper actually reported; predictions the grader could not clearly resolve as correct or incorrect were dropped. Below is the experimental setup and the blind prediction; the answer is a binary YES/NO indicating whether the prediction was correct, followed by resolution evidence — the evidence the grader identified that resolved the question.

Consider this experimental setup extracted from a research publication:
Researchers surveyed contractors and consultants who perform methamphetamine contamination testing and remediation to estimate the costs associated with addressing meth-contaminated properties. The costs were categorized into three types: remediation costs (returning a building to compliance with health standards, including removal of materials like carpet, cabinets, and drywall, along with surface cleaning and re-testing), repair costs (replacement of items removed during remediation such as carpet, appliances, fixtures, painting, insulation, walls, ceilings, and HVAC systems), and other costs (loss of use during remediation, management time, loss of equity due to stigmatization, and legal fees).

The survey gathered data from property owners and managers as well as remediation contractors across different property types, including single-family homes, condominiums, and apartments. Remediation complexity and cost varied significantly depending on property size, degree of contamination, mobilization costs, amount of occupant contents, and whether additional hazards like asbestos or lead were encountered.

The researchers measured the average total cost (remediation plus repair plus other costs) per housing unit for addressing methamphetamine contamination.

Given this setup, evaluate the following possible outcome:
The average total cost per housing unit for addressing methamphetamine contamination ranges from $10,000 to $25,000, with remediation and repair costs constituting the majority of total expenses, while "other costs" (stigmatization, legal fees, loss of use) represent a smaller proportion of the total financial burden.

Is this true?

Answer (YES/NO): NO